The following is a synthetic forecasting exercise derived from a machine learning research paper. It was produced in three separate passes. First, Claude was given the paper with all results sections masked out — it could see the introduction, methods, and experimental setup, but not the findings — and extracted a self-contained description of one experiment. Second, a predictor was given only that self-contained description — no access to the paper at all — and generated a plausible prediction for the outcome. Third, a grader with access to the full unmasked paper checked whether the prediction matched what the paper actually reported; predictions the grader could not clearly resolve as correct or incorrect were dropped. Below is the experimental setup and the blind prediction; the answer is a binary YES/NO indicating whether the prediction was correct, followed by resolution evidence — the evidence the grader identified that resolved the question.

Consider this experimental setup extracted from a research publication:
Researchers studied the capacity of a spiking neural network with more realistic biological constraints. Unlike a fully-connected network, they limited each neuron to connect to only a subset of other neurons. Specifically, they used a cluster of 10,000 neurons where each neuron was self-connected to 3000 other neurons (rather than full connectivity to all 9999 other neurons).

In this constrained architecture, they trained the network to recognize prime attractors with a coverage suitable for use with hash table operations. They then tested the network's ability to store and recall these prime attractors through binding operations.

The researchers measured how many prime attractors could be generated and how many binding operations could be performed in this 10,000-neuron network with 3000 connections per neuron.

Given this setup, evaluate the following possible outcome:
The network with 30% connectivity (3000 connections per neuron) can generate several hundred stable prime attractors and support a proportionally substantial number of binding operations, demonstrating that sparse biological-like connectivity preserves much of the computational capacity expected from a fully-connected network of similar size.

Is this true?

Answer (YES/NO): NO